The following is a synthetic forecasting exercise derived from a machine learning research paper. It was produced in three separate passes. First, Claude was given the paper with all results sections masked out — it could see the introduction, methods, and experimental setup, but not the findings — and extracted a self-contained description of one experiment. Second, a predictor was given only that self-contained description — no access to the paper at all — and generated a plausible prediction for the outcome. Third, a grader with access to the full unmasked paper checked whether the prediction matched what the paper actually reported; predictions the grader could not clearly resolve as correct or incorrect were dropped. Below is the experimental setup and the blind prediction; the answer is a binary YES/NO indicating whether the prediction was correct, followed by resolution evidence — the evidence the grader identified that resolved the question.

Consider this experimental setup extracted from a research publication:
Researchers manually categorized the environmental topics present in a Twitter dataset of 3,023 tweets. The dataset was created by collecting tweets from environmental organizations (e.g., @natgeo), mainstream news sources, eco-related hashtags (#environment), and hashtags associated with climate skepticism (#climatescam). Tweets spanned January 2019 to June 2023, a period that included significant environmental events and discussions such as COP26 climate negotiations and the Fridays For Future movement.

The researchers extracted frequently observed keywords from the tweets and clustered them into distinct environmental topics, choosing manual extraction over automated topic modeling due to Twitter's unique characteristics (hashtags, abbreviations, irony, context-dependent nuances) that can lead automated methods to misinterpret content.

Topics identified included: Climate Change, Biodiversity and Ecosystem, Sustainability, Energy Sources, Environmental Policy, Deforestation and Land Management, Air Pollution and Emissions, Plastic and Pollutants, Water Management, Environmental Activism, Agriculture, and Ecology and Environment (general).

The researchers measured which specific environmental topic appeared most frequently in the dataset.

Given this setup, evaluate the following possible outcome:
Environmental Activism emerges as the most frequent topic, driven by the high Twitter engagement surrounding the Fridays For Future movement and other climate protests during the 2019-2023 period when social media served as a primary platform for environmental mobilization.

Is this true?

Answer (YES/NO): NO